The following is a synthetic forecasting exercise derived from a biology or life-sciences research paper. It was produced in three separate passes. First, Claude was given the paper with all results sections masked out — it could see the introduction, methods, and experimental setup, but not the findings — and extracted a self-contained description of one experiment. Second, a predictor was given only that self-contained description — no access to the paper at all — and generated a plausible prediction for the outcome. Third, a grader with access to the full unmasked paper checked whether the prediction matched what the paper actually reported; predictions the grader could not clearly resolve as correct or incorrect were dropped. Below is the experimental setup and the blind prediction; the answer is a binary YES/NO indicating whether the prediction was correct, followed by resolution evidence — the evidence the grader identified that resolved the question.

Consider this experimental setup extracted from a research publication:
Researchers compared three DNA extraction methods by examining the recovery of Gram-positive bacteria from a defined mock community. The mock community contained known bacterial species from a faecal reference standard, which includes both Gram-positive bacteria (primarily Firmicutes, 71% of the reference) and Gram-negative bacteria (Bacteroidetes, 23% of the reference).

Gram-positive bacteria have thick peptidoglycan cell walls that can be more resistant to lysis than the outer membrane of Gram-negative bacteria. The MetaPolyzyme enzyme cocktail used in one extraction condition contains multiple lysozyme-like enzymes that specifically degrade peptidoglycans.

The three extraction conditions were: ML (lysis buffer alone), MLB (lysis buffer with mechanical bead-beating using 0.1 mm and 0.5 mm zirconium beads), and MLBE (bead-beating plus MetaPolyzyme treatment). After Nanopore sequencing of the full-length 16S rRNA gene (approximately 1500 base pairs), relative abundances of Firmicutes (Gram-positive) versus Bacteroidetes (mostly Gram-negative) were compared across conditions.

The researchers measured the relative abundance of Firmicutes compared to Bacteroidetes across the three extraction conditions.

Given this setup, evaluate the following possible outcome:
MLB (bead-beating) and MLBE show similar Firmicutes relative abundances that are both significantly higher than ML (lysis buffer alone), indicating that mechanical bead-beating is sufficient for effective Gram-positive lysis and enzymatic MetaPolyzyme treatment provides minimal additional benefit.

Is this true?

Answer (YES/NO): NO